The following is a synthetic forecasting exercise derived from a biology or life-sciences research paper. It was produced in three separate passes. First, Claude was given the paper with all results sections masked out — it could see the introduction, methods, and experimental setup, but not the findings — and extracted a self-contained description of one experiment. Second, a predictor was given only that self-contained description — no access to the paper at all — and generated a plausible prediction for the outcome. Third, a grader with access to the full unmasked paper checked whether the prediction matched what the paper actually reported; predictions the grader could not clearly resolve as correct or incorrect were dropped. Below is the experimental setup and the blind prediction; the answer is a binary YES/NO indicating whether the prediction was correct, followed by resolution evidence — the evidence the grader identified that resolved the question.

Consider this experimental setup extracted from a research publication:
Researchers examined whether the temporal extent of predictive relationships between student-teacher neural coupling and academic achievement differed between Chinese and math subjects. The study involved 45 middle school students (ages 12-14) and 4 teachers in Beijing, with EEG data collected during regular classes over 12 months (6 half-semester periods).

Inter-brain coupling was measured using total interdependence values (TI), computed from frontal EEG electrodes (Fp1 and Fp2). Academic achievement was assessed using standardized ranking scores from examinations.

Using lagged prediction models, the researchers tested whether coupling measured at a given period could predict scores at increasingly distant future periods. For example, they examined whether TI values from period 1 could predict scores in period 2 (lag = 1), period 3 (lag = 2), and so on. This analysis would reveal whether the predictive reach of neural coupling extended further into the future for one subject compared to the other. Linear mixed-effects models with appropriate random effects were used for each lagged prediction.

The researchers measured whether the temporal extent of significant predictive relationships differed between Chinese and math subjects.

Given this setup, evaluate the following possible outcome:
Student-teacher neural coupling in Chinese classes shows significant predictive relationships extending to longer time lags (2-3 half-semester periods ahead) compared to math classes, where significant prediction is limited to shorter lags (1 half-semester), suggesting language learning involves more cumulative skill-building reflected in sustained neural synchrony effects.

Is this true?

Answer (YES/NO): NO